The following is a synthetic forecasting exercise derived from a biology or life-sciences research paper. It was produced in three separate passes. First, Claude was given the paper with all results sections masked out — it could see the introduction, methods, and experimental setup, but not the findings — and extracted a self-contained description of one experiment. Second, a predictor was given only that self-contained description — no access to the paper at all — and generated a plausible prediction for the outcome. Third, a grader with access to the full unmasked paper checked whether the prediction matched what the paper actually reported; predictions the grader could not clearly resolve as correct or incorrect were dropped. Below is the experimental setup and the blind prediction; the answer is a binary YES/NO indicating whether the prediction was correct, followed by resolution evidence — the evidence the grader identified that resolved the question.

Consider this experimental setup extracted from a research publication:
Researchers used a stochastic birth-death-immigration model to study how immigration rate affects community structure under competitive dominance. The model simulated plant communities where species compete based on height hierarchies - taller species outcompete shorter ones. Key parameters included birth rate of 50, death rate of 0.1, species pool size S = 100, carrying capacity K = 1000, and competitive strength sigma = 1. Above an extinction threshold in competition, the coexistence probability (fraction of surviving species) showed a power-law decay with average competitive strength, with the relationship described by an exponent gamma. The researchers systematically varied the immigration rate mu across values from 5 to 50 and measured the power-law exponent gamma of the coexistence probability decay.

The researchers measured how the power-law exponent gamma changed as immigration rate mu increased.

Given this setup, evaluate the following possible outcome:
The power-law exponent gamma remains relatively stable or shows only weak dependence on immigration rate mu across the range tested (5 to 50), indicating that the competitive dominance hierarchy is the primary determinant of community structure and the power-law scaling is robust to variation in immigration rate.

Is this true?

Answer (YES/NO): NO